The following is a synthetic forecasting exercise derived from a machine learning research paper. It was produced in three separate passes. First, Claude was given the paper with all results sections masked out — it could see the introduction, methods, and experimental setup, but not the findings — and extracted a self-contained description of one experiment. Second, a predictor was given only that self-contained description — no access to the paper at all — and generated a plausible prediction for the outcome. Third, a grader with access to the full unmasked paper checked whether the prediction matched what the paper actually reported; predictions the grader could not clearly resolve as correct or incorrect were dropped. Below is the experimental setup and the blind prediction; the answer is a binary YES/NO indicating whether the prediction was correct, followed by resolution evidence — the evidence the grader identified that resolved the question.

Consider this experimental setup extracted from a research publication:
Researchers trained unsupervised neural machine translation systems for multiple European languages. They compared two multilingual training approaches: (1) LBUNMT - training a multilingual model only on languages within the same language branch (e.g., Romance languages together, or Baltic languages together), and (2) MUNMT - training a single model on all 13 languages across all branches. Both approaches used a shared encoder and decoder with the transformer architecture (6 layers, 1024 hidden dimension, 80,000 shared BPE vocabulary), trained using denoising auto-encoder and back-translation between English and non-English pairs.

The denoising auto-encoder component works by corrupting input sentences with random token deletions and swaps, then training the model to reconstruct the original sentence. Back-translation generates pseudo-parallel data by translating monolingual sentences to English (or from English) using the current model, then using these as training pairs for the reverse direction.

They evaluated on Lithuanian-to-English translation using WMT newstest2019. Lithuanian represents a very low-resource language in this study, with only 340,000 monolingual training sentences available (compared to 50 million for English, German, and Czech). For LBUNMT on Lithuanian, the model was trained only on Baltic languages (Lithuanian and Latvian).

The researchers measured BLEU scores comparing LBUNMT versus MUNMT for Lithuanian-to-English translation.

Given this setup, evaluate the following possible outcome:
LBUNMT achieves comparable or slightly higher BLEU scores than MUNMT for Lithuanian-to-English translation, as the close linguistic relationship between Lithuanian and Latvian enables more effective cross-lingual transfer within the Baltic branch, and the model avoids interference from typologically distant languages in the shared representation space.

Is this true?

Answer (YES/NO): NO